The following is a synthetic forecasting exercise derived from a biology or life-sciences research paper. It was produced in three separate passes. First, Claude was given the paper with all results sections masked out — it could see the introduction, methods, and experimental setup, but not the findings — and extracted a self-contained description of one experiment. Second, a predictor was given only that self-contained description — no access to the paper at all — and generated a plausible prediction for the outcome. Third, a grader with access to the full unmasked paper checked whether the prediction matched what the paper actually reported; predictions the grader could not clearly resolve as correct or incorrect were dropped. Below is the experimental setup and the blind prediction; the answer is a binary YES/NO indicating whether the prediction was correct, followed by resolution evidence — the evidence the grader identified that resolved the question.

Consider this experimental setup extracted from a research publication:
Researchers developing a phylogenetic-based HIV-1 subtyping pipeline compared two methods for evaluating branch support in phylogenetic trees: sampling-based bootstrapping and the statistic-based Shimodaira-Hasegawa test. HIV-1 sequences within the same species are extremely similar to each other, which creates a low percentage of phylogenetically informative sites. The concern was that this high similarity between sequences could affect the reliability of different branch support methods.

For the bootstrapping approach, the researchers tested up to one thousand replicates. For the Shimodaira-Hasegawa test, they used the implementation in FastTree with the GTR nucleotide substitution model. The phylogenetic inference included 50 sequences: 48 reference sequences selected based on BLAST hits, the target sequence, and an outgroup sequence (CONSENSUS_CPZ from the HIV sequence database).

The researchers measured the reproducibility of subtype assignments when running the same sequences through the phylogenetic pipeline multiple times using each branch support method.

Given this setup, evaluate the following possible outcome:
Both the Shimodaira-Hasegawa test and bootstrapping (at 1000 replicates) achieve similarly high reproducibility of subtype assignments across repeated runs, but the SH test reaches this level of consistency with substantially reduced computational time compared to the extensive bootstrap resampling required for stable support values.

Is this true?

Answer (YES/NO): NO